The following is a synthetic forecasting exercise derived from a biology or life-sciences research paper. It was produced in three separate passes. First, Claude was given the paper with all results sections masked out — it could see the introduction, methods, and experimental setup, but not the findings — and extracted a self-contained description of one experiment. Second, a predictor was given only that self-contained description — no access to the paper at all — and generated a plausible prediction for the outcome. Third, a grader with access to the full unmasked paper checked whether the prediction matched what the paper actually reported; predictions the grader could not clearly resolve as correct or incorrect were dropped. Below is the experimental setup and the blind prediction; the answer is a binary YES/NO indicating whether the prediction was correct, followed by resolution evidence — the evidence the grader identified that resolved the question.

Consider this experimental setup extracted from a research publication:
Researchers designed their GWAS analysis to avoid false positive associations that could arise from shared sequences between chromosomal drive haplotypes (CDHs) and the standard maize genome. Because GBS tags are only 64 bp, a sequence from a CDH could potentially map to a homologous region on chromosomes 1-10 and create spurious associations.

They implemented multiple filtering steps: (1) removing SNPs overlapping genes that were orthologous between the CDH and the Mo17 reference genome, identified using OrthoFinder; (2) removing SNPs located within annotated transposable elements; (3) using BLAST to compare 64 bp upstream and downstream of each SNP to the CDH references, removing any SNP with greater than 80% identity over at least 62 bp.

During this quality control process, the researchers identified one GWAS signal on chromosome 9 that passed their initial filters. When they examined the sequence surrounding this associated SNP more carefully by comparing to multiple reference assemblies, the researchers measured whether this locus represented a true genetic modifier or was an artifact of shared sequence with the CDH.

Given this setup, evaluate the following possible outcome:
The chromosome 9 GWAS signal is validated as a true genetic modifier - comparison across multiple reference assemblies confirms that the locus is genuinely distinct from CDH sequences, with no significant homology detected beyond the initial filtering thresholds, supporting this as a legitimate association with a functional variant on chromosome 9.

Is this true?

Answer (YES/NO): NO